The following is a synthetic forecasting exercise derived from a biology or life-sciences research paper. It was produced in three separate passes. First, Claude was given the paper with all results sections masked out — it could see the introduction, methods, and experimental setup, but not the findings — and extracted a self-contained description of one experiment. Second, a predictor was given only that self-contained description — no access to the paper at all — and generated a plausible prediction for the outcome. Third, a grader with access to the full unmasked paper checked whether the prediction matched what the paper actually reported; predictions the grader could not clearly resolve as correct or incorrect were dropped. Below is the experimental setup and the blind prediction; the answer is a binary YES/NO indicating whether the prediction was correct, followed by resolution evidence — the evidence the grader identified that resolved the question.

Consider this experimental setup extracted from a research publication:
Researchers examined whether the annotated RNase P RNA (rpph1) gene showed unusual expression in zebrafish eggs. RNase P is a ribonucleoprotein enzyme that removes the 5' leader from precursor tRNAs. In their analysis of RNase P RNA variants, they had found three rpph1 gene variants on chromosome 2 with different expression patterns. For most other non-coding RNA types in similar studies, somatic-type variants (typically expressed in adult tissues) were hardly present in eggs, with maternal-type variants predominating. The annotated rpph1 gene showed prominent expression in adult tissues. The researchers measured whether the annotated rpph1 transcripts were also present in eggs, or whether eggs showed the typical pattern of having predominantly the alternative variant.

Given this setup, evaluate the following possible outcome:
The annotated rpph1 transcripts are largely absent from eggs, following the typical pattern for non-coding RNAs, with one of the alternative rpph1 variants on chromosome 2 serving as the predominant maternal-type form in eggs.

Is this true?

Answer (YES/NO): NO